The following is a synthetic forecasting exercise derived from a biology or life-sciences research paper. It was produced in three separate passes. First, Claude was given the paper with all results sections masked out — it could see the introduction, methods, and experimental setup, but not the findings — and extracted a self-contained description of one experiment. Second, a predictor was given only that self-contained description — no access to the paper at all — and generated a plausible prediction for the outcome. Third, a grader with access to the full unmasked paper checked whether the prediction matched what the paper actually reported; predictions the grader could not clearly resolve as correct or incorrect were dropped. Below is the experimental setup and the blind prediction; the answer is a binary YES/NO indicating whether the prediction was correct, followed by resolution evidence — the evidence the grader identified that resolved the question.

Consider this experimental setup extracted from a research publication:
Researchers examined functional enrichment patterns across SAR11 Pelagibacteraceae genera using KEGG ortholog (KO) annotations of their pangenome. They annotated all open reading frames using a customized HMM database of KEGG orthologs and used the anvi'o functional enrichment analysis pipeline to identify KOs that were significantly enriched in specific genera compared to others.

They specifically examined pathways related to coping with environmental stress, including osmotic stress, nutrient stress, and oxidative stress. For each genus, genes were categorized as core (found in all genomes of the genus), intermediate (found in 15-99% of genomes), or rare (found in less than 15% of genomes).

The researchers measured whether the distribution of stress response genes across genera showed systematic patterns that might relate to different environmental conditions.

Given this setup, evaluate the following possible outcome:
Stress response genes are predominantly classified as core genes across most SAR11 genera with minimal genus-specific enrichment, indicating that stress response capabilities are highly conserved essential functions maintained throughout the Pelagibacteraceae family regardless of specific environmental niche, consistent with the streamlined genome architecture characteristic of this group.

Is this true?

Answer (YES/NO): NO